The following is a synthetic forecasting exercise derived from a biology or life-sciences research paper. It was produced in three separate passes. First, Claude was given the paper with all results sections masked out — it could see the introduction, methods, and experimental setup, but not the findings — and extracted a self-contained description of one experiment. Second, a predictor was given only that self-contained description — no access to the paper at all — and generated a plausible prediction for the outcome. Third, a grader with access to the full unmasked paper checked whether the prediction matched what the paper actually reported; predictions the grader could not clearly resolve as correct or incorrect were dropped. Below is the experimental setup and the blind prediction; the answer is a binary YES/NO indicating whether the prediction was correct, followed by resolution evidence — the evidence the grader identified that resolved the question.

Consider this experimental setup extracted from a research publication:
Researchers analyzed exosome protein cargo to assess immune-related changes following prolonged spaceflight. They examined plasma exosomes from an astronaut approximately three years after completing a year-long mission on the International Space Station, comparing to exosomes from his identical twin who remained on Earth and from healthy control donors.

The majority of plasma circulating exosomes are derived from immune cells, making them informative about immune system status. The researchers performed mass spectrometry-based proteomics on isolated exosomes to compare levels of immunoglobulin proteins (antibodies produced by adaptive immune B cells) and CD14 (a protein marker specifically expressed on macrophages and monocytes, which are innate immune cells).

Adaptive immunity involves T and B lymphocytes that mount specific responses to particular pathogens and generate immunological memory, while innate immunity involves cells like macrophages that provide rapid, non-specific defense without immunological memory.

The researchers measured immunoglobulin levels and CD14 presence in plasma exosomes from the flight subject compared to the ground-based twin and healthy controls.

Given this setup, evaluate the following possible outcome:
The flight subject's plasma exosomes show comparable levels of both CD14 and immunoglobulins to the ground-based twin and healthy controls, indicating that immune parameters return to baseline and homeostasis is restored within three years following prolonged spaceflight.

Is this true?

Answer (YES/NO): NO